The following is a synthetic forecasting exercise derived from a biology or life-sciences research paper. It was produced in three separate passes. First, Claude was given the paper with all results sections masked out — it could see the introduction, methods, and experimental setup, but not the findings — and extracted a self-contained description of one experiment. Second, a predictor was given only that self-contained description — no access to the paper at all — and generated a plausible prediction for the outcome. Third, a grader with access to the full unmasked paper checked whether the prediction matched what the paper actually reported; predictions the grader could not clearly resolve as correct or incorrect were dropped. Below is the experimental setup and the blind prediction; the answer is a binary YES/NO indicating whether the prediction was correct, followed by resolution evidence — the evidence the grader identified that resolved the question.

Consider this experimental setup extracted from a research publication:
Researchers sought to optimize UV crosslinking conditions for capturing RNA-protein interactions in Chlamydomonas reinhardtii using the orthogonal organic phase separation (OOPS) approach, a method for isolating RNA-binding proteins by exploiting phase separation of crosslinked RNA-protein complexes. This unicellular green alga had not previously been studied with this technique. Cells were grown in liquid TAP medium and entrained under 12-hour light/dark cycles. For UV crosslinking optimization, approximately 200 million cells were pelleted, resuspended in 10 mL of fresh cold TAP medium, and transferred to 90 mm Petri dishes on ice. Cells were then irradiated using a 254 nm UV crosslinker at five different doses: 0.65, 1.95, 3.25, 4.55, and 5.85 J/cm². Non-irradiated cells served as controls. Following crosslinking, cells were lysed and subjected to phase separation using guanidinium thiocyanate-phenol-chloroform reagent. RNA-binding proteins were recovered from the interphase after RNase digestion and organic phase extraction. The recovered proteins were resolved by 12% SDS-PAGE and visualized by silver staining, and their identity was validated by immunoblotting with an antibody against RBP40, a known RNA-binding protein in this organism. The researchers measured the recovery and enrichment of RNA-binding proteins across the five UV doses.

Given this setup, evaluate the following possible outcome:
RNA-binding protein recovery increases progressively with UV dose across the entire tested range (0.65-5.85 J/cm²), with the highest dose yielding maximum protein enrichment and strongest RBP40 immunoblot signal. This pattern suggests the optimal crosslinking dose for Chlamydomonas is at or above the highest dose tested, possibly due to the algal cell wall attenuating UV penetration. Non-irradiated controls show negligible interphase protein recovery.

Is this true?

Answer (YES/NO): NO